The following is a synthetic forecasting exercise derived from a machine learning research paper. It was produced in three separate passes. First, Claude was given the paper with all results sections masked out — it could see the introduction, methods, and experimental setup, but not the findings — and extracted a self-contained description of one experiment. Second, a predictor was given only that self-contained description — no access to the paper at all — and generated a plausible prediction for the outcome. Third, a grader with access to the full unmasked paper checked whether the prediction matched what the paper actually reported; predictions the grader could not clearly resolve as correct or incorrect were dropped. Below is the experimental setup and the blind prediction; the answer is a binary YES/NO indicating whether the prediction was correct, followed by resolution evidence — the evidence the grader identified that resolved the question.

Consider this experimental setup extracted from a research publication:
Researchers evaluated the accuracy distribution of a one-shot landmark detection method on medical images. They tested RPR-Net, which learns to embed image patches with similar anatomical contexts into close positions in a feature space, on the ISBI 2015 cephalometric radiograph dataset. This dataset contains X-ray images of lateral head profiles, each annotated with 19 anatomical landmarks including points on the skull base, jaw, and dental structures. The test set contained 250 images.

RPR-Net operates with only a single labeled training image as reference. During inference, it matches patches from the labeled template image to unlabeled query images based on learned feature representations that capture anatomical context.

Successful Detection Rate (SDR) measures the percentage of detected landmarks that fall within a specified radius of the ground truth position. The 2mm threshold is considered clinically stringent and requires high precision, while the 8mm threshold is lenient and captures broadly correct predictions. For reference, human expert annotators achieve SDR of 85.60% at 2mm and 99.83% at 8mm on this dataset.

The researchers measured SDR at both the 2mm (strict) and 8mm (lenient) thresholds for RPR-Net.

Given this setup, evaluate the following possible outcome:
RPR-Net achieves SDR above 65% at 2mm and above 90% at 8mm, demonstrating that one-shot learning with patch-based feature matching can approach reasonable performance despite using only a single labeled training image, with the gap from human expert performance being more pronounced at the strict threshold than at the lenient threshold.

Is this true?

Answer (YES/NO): NO